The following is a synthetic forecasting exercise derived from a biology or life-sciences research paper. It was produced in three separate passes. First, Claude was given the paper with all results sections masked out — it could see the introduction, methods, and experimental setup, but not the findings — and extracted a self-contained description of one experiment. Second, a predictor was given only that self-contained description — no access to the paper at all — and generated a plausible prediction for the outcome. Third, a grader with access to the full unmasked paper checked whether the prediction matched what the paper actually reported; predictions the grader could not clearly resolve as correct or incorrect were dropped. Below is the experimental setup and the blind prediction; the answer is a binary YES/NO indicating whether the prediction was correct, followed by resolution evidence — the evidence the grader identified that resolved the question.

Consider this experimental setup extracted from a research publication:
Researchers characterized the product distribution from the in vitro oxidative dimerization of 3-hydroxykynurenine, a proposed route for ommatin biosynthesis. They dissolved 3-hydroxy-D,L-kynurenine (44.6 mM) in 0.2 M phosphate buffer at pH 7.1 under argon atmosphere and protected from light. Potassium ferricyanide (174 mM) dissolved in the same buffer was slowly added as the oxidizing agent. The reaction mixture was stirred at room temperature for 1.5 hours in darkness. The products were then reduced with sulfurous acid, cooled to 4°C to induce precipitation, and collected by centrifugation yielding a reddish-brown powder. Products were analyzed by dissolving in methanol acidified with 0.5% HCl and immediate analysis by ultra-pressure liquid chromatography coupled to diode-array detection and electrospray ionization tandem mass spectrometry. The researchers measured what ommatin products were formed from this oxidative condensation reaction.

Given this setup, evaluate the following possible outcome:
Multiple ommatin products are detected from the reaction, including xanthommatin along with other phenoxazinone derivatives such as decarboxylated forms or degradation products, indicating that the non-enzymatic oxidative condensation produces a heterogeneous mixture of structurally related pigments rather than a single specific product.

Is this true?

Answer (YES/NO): YES